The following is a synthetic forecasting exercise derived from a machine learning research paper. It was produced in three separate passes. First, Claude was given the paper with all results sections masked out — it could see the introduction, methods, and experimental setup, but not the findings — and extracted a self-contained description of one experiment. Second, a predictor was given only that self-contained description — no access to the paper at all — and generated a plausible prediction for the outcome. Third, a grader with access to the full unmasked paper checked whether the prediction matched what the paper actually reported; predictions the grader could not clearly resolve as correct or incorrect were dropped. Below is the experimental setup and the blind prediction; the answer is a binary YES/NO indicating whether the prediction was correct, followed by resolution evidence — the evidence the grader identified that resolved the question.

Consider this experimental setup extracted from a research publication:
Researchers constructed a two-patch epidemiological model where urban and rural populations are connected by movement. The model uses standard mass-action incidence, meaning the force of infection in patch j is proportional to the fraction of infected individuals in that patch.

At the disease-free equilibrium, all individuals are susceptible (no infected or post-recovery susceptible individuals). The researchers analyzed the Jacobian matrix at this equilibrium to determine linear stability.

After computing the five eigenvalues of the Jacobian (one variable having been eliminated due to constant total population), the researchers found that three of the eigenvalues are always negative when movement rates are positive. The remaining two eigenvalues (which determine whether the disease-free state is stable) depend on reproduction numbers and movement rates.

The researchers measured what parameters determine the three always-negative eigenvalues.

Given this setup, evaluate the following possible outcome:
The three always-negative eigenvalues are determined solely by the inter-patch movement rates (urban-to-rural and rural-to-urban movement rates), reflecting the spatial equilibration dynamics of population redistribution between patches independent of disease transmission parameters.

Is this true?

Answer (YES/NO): NO